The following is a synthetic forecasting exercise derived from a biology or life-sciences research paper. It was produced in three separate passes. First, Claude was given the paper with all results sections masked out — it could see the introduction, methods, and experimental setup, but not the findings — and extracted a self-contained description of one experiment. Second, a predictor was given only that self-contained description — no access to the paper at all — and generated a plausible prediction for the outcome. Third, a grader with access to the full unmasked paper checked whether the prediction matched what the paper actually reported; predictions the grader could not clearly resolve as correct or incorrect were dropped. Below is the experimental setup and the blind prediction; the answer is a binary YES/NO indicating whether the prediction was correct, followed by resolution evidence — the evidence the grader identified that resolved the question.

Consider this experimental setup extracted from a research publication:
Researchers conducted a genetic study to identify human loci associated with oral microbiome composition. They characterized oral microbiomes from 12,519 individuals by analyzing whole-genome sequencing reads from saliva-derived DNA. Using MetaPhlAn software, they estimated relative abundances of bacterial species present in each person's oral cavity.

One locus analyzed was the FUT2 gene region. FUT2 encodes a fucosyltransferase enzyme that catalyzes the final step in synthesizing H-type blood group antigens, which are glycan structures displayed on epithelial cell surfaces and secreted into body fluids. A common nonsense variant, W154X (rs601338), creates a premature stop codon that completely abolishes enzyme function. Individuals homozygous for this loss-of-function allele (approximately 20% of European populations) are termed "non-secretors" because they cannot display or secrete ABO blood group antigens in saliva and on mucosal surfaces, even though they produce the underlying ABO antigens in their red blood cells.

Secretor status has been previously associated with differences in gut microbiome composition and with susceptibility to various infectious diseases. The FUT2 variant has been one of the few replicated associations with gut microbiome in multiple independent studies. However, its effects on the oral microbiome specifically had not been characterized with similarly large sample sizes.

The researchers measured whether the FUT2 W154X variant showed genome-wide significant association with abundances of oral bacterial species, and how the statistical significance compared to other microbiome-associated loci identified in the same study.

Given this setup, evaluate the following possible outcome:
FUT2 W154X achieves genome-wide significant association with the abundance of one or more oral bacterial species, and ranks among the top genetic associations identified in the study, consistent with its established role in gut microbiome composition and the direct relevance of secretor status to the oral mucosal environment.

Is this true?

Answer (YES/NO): YES